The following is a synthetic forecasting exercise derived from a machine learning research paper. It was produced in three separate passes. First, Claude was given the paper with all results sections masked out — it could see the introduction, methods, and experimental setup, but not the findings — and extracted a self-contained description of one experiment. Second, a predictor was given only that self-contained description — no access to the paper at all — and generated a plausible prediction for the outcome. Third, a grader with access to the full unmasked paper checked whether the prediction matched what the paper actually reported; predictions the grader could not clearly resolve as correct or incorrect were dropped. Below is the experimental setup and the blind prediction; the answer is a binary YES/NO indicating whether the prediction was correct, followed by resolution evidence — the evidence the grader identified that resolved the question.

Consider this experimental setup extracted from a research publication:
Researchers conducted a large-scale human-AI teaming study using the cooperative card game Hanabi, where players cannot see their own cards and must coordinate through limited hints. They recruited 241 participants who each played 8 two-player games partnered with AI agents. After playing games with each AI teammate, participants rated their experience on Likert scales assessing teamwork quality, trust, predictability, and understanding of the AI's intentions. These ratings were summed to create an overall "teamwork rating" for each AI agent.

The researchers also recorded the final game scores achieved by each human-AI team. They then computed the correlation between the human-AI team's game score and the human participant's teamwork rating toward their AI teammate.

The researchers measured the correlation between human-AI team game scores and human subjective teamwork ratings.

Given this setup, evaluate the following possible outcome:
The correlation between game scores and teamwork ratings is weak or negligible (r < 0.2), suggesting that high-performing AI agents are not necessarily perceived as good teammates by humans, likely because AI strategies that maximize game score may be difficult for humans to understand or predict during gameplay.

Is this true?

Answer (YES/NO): NO